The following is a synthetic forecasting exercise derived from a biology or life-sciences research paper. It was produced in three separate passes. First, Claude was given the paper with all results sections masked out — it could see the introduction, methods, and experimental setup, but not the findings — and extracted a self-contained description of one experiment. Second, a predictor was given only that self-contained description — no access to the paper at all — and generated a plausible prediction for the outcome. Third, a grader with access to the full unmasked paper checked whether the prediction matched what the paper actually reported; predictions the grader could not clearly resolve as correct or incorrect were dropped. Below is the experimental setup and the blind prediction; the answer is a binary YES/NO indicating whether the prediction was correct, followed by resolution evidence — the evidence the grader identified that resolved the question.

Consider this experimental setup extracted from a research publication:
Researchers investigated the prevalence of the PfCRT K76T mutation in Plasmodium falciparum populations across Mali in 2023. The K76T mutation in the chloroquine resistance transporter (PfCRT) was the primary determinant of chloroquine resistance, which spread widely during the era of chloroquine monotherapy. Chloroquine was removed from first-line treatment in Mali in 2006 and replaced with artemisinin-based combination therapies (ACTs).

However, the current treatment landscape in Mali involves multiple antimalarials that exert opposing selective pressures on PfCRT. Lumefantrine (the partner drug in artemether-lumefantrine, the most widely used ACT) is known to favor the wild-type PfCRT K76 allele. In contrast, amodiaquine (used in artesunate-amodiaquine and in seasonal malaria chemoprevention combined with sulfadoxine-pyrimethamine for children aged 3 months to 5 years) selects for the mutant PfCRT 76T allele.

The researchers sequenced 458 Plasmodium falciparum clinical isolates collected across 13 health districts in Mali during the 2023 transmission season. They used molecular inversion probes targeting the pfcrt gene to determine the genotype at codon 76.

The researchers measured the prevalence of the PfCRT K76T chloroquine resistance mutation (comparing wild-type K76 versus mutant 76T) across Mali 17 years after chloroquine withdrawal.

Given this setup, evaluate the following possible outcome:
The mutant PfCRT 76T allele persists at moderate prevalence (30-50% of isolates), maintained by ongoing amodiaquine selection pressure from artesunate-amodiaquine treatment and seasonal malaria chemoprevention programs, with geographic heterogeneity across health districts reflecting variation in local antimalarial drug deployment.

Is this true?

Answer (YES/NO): YES